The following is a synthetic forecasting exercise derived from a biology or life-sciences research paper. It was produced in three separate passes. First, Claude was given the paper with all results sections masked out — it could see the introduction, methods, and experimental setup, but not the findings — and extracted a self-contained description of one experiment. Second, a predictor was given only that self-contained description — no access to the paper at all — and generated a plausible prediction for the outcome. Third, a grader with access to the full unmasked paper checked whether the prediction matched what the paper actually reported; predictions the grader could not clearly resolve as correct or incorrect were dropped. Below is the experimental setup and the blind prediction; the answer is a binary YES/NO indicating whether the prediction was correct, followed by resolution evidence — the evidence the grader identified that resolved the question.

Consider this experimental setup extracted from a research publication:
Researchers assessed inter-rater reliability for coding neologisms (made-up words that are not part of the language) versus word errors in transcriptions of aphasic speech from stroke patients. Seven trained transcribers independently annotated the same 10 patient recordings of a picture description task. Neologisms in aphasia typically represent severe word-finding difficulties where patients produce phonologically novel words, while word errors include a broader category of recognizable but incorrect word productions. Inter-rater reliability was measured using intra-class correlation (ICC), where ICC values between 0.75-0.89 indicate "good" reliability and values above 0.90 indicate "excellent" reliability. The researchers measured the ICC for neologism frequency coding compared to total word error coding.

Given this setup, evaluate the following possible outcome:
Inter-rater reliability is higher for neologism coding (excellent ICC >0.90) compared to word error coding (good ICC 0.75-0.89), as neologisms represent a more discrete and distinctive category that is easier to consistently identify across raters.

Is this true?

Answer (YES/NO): NO